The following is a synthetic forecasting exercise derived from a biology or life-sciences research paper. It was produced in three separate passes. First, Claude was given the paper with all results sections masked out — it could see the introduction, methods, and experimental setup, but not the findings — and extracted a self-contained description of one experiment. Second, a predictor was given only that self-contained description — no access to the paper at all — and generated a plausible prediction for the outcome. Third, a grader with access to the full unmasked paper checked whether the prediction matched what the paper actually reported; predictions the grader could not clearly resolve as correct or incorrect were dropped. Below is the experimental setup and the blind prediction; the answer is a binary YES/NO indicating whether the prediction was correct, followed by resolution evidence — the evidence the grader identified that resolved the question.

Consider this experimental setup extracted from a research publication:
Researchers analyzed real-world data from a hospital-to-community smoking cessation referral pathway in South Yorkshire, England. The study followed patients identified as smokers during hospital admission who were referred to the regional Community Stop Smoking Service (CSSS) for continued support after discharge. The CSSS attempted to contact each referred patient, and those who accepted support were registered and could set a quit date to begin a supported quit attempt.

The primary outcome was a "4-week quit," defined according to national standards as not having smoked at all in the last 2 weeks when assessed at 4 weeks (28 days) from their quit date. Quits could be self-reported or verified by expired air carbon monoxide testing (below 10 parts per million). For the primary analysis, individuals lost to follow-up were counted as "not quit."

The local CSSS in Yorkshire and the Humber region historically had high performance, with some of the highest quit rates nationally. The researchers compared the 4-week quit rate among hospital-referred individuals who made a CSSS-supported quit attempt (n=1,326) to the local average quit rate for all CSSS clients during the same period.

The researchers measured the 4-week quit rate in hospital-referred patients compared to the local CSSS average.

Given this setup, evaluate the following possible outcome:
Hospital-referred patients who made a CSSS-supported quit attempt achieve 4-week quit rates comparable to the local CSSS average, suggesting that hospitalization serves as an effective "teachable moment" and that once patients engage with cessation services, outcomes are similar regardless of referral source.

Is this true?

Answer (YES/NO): NO